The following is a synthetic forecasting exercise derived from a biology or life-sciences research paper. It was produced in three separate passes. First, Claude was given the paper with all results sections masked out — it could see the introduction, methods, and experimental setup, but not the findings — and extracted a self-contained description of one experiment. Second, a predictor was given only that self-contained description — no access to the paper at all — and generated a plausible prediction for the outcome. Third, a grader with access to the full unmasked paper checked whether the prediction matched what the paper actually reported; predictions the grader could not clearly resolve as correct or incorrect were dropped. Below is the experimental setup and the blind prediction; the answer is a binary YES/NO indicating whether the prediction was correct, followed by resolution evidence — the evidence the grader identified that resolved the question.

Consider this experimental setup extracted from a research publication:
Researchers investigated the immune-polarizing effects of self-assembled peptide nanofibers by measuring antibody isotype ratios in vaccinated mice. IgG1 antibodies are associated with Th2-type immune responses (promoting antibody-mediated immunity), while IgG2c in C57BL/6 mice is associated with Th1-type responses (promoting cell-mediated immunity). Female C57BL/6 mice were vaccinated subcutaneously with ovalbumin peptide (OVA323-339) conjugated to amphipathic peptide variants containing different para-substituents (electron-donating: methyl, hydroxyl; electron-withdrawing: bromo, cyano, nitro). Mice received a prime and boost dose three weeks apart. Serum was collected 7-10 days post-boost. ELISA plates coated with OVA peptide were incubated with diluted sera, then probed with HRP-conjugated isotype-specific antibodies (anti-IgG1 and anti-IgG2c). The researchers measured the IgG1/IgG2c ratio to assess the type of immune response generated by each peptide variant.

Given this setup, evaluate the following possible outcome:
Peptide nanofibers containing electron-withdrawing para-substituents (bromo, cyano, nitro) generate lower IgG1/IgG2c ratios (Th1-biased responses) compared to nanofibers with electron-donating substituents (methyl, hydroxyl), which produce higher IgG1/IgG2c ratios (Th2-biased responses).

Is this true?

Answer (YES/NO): YES